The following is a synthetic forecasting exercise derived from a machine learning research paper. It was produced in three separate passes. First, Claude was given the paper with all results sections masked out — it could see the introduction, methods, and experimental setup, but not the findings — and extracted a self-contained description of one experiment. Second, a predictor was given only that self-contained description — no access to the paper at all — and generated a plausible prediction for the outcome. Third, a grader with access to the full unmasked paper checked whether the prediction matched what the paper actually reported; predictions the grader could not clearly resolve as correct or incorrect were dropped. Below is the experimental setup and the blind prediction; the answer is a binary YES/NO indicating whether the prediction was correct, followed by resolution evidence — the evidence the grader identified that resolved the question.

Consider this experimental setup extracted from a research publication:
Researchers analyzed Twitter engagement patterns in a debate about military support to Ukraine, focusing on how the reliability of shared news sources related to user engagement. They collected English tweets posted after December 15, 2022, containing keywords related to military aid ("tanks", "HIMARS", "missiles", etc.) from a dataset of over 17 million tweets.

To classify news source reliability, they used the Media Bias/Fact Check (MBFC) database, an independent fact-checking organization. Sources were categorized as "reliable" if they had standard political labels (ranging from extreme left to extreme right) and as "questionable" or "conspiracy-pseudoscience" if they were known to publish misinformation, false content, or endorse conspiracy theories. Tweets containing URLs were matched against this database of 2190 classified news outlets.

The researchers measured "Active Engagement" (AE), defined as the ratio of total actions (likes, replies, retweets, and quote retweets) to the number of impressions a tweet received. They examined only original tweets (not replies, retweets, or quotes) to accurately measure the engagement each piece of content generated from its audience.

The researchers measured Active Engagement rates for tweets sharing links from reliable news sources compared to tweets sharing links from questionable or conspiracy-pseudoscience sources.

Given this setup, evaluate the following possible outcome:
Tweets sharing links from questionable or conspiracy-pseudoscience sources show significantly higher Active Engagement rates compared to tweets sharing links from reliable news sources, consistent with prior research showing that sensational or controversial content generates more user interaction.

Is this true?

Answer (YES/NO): YES